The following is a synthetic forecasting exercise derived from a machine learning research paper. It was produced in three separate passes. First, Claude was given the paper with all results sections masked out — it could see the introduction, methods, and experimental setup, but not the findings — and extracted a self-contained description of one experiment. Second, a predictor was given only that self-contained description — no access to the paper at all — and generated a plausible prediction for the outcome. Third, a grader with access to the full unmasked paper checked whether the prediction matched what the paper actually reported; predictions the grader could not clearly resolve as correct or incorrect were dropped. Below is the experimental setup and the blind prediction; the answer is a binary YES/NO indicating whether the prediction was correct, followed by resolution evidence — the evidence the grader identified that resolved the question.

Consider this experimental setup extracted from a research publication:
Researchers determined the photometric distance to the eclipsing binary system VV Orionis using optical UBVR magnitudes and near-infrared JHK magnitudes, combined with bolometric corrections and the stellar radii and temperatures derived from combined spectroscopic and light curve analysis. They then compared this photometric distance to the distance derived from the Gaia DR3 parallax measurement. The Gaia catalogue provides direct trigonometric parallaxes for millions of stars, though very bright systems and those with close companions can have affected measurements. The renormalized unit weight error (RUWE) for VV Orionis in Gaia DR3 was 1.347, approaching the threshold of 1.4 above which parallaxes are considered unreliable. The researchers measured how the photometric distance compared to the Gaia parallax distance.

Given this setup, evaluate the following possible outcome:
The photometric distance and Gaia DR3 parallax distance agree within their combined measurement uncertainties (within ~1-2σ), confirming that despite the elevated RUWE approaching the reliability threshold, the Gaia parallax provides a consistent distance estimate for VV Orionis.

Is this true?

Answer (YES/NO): NO